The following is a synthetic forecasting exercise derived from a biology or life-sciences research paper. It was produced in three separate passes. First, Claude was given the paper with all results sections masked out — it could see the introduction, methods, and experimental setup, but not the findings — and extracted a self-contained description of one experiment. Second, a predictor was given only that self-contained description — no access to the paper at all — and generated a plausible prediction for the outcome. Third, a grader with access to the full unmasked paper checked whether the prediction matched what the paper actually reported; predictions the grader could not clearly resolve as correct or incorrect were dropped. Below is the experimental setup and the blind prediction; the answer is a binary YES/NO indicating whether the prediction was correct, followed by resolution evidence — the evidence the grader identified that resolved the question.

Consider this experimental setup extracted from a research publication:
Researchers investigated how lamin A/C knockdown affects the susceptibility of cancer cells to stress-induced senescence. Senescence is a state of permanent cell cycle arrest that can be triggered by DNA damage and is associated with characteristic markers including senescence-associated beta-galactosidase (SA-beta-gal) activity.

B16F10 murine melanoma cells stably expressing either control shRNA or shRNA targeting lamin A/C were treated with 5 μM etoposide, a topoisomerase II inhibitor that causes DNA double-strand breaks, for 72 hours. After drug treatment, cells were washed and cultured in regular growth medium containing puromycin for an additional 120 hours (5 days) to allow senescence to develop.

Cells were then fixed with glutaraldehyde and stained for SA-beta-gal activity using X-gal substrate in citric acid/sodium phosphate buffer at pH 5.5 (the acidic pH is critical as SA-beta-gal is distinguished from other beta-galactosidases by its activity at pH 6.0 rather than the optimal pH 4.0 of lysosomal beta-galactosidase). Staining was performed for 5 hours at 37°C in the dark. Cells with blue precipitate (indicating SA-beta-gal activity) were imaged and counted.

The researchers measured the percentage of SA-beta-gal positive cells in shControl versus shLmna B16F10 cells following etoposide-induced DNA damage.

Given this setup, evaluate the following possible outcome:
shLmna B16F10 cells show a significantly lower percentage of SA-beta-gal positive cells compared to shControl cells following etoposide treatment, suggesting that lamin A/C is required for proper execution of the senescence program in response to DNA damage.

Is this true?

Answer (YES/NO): NO